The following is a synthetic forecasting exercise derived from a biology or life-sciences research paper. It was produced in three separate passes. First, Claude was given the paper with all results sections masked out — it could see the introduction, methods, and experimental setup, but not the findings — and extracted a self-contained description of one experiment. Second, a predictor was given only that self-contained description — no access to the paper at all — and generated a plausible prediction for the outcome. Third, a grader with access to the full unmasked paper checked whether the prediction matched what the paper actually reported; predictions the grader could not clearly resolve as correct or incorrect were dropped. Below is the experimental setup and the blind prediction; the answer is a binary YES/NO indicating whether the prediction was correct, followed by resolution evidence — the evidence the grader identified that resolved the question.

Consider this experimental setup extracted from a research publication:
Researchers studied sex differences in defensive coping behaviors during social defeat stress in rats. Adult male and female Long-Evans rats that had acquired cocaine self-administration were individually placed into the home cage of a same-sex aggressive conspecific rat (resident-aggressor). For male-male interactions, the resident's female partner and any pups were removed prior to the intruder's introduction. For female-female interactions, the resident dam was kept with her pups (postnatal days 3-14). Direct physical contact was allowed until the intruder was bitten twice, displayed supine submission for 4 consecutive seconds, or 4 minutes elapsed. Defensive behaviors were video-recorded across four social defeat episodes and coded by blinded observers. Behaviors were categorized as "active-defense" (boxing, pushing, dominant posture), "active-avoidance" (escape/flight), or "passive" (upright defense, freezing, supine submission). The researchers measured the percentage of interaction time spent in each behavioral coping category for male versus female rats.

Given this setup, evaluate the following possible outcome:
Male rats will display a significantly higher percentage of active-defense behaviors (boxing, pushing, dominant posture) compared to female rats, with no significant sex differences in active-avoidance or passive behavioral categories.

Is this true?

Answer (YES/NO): NO